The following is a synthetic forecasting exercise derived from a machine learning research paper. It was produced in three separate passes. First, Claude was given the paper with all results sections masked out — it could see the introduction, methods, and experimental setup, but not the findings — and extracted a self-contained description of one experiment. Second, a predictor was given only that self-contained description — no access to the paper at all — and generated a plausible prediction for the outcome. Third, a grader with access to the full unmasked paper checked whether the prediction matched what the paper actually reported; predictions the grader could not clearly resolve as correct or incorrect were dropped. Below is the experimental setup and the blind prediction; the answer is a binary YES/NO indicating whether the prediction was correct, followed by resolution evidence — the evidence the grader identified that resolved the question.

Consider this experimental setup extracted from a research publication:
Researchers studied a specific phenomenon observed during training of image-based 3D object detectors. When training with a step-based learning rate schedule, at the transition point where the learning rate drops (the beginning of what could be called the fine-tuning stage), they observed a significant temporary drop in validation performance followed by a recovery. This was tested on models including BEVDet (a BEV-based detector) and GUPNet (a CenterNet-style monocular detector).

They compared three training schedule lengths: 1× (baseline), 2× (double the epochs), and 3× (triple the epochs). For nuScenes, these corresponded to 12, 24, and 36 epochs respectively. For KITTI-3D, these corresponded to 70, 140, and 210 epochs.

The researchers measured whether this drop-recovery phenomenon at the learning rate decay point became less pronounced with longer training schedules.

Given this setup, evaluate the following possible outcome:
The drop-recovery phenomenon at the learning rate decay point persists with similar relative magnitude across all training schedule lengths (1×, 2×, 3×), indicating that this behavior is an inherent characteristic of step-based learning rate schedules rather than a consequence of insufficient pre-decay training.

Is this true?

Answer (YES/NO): NO